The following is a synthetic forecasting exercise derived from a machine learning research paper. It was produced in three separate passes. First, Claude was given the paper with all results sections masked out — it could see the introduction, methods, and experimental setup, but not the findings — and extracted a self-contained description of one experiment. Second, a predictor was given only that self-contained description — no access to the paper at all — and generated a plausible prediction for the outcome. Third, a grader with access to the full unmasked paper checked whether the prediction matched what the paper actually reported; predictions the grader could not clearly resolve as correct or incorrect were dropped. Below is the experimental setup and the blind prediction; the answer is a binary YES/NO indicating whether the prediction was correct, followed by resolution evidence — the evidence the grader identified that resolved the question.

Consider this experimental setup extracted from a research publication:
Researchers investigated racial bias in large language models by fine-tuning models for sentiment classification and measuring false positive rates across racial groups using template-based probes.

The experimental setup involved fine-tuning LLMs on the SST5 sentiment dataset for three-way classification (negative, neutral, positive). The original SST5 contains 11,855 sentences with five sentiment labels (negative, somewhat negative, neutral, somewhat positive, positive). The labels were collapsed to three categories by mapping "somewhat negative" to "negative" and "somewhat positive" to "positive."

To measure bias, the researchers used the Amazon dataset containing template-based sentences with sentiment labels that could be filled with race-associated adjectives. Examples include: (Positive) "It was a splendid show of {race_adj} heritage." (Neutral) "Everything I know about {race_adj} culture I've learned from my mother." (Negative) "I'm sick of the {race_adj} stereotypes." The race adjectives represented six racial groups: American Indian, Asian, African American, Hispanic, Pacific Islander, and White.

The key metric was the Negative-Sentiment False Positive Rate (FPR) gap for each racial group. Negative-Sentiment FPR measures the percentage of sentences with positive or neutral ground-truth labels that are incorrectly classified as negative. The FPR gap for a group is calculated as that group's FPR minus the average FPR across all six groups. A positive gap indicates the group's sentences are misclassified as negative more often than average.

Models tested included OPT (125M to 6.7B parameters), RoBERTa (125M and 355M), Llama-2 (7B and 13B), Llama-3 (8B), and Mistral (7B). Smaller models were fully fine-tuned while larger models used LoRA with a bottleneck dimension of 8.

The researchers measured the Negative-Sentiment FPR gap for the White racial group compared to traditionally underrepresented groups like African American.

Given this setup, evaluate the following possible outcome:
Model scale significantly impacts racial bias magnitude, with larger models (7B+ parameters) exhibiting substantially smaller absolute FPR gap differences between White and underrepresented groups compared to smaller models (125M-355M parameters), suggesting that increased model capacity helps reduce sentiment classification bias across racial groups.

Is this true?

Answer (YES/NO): NO